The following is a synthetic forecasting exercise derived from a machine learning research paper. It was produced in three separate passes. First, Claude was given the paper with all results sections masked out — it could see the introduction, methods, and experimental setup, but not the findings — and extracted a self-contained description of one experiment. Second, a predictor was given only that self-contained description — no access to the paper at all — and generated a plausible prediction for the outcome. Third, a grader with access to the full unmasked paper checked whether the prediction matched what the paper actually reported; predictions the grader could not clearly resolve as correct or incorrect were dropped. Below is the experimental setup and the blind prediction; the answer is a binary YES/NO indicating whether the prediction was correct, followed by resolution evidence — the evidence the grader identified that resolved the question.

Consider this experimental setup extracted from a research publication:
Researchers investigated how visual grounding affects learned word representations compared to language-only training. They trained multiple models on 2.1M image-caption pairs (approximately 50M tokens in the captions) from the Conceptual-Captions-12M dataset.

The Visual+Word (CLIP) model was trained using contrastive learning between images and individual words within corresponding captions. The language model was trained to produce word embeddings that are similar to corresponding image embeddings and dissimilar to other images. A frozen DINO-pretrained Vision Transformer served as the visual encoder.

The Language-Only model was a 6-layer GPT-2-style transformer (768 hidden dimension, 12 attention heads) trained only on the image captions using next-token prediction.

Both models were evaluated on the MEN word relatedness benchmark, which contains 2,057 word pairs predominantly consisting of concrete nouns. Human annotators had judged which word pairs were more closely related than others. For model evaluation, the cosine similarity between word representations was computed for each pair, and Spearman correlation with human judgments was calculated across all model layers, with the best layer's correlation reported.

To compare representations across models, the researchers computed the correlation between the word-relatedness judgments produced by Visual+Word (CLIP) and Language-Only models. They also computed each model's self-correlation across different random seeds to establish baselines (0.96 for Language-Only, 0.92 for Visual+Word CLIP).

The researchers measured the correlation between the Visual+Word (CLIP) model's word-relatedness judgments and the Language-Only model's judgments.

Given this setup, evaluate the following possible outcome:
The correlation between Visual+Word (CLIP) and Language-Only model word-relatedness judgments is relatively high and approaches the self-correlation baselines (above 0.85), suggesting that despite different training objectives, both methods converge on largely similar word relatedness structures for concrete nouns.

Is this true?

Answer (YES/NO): NO